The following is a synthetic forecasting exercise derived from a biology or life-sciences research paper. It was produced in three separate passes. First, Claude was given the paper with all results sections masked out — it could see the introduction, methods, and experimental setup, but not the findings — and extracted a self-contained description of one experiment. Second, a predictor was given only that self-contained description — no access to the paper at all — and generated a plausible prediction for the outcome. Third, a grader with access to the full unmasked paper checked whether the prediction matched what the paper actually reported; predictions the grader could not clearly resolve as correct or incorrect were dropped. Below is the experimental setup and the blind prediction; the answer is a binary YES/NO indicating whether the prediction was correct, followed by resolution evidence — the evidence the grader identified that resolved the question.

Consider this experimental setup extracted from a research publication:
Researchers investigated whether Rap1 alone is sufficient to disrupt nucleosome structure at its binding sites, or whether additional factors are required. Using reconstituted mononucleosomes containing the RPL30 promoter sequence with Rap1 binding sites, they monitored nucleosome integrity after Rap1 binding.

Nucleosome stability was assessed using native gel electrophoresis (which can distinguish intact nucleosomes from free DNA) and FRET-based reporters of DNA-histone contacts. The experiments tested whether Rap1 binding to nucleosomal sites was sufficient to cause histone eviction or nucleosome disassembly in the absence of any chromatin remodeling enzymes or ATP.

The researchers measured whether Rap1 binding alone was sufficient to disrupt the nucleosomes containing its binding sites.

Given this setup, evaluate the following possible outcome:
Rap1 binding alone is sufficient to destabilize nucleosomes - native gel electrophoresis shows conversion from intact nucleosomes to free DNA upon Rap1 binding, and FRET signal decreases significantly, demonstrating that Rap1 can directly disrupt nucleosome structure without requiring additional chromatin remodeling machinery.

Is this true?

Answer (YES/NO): NO